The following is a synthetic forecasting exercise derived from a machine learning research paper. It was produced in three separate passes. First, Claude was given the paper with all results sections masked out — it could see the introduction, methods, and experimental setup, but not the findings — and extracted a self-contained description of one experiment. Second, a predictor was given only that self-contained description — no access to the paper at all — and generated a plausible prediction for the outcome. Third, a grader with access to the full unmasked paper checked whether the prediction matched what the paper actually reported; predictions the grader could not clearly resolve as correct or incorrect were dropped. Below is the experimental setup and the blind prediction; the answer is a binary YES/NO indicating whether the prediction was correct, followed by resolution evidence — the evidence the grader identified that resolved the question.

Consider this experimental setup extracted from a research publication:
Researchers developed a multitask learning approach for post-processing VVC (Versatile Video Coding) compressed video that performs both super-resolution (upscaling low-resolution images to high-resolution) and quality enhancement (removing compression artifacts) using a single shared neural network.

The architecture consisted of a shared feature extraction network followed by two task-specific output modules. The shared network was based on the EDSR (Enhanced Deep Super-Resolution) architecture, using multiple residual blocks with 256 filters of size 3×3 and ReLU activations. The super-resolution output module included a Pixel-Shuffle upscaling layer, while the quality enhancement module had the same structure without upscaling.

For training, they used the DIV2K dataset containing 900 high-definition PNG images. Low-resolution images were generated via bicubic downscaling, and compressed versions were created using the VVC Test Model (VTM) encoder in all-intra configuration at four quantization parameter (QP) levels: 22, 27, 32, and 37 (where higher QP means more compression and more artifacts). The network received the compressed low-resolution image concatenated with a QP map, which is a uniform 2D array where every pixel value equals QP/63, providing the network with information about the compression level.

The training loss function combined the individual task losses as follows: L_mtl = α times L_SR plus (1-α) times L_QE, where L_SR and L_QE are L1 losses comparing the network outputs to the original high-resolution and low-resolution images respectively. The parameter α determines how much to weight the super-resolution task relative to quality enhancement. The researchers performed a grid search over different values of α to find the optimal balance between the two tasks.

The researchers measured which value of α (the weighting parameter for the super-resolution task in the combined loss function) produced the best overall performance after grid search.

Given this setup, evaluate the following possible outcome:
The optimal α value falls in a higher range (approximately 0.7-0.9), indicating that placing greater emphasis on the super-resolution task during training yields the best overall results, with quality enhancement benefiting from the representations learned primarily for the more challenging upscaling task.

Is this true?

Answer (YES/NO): YES